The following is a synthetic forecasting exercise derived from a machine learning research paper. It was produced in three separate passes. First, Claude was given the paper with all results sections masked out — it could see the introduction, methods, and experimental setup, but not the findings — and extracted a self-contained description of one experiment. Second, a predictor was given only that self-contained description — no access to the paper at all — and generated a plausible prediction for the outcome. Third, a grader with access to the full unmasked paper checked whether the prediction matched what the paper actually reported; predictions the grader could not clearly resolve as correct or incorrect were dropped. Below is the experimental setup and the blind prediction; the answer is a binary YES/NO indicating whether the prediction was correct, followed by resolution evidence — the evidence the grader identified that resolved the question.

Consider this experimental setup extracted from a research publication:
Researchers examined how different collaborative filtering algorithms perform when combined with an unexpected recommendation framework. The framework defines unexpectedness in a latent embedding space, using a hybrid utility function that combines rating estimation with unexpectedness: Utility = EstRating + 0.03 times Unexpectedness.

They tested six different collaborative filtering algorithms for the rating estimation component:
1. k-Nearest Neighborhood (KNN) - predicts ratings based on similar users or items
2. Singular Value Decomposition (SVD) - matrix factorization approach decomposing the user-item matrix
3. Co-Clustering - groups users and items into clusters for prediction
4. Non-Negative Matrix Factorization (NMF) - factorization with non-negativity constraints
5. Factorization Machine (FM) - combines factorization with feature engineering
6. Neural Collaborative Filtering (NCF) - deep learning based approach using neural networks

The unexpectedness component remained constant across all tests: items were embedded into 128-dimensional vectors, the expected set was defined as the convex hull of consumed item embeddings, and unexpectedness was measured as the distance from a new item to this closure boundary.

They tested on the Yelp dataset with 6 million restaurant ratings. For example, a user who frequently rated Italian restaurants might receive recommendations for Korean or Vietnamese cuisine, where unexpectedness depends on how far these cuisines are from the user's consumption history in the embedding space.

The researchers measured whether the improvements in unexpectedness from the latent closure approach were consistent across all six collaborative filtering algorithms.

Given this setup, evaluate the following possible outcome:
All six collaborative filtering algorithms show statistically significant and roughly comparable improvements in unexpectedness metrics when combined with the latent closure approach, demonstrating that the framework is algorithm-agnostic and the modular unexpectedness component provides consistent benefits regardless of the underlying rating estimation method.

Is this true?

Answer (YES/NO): YES